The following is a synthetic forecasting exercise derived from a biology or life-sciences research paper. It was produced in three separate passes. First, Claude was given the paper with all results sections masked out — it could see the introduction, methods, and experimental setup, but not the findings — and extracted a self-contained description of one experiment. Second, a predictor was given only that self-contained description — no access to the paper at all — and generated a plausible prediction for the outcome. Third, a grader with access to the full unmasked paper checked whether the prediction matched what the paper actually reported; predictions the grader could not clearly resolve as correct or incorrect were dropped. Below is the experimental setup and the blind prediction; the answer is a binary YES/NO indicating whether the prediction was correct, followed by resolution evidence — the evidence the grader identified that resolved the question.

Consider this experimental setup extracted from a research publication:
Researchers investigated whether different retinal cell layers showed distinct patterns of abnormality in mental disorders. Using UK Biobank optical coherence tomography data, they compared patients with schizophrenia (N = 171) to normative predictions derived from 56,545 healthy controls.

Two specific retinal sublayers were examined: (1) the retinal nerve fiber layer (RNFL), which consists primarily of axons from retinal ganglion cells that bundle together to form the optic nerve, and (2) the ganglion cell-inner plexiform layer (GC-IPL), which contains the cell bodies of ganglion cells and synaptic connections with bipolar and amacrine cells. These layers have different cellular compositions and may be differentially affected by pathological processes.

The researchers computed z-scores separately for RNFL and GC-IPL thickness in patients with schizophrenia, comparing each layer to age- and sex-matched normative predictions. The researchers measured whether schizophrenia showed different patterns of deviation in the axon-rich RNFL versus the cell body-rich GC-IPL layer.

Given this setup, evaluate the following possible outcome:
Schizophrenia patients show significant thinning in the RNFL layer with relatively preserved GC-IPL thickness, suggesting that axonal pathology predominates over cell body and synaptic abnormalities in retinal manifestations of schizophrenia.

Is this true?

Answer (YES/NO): NO